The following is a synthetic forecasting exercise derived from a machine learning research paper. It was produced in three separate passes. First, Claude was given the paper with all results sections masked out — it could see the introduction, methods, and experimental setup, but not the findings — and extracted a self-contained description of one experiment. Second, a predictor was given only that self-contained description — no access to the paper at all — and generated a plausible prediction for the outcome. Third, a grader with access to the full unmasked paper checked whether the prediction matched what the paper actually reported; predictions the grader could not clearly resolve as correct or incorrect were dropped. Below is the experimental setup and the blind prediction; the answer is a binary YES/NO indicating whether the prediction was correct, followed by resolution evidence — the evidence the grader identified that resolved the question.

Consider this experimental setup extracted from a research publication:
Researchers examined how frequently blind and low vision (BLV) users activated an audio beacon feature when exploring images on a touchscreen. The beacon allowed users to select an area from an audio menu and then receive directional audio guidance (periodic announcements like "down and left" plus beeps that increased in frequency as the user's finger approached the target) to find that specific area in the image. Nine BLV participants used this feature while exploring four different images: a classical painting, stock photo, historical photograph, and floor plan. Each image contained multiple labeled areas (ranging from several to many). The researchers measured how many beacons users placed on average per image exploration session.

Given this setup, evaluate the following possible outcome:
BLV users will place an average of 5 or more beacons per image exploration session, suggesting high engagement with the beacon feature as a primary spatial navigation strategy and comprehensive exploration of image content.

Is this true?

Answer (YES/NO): NO